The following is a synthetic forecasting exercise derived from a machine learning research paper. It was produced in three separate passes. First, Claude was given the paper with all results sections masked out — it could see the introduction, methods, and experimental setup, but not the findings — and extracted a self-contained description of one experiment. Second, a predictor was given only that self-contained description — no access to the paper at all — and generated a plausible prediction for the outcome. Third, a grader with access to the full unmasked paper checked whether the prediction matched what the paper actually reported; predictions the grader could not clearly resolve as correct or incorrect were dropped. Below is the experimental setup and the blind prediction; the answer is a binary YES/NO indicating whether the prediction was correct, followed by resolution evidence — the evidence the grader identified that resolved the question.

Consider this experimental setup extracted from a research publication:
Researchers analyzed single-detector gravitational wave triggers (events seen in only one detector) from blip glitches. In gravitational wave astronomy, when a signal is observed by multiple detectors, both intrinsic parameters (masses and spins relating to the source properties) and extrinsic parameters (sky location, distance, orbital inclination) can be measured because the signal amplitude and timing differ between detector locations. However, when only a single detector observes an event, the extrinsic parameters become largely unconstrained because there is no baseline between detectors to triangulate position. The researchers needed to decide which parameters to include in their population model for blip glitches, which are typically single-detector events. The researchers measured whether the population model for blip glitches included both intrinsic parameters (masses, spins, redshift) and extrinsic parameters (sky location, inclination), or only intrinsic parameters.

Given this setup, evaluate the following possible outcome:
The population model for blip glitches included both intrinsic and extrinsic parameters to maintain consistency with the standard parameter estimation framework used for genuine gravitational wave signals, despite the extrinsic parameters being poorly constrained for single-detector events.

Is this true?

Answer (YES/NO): NO